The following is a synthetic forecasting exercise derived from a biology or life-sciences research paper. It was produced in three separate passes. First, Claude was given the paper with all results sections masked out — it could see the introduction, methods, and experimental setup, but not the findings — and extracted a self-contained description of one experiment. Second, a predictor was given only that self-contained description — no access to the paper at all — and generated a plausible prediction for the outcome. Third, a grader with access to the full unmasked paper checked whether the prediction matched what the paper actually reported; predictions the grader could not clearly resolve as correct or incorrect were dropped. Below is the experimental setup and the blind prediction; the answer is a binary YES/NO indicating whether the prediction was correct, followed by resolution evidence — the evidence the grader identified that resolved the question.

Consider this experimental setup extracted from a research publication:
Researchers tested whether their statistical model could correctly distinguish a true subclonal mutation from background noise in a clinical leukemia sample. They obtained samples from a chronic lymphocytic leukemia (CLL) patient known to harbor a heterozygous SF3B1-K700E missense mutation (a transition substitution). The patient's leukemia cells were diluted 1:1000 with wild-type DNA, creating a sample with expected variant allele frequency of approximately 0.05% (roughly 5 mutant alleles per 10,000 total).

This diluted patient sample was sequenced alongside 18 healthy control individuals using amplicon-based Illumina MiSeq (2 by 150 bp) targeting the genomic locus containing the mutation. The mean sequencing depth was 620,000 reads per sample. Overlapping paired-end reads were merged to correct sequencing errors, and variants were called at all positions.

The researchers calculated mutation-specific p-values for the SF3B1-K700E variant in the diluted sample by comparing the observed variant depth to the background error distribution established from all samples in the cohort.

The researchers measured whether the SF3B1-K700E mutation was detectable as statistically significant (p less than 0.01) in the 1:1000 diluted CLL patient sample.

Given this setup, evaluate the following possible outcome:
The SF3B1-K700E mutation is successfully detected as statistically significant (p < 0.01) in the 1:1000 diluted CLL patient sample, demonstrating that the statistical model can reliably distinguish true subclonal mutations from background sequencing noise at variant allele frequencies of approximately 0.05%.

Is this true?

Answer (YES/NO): YES